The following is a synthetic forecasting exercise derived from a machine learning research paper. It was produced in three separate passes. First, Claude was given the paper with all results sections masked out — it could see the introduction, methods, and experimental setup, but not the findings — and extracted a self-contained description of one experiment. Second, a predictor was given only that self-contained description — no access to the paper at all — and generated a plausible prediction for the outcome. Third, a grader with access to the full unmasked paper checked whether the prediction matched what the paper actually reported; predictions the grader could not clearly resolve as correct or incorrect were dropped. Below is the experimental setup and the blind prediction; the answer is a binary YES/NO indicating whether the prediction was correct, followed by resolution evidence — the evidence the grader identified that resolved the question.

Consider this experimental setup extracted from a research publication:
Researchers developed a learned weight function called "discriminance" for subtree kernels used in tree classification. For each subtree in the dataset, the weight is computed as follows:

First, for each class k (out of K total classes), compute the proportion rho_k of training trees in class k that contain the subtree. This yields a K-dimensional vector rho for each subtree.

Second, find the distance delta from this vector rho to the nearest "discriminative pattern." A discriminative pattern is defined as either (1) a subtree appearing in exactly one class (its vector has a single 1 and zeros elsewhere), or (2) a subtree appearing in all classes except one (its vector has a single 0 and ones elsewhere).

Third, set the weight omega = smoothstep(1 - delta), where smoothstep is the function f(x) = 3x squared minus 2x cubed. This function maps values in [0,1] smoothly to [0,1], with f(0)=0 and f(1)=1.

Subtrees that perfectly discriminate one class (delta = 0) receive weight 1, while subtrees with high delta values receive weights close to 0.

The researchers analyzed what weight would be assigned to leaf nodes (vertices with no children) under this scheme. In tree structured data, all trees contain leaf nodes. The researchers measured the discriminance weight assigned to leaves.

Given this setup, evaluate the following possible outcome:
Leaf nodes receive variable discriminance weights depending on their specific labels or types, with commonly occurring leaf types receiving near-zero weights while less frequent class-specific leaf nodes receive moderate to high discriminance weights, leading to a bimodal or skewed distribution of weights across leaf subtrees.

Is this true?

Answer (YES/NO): NO